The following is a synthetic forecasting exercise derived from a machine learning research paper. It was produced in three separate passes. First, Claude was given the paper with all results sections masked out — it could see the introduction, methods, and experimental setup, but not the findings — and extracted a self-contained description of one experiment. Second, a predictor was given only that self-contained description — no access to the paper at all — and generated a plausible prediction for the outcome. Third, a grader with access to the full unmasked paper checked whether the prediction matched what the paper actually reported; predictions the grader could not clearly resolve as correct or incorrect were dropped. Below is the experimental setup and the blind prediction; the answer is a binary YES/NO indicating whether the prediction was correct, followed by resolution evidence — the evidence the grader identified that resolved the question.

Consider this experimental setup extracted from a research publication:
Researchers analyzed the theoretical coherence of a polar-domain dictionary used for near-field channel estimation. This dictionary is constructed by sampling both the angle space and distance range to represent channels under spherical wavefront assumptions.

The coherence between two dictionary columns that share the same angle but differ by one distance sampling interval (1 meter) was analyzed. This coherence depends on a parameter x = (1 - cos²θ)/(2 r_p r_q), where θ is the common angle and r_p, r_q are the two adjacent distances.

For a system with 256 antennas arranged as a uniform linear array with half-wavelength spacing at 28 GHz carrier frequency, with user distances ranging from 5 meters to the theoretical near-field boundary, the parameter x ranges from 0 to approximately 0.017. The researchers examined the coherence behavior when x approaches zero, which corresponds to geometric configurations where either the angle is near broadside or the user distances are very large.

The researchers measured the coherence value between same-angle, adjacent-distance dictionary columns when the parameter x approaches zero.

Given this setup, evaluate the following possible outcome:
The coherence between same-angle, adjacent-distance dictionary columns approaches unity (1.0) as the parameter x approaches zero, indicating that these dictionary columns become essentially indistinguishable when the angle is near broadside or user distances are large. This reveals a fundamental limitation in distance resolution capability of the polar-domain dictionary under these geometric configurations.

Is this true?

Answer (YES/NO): YES